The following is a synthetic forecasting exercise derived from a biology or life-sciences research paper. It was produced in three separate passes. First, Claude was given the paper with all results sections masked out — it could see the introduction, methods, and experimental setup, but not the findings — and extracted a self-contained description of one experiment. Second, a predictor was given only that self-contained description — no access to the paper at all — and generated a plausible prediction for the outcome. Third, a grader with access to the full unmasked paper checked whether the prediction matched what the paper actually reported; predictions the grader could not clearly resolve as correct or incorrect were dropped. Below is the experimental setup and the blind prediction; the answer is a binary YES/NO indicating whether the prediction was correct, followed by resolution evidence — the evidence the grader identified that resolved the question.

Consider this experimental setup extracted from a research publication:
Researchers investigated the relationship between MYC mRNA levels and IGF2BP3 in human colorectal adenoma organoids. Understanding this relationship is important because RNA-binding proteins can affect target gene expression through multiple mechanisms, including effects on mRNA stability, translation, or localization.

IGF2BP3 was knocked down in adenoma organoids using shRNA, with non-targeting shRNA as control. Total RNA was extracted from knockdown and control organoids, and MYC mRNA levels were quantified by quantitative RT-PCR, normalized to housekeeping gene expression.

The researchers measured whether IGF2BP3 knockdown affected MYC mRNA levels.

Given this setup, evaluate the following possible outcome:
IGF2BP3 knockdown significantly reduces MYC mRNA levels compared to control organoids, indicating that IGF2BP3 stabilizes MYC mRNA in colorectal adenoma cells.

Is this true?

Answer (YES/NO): YES